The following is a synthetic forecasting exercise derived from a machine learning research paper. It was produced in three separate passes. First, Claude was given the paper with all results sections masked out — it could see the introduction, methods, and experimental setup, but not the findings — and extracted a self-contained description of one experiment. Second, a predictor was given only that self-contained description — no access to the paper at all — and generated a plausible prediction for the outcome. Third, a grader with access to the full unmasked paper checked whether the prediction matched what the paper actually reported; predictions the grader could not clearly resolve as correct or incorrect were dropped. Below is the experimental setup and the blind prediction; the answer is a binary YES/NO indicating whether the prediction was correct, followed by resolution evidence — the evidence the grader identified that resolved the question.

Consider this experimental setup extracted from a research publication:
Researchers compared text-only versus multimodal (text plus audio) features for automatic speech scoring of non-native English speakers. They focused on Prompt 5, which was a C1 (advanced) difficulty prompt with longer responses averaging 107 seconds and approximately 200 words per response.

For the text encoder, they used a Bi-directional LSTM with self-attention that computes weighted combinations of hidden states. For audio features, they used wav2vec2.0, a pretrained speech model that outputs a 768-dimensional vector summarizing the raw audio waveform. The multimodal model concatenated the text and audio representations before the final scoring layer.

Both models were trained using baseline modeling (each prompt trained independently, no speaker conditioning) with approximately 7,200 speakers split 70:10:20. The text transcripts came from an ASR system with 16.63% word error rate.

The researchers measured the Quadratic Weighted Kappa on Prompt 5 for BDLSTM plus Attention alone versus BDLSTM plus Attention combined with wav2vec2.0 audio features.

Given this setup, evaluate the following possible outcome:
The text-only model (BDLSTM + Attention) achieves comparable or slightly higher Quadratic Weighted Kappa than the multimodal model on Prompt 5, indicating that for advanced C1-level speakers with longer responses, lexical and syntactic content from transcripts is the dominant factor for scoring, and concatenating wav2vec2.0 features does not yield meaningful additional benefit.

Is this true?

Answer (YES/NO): NO